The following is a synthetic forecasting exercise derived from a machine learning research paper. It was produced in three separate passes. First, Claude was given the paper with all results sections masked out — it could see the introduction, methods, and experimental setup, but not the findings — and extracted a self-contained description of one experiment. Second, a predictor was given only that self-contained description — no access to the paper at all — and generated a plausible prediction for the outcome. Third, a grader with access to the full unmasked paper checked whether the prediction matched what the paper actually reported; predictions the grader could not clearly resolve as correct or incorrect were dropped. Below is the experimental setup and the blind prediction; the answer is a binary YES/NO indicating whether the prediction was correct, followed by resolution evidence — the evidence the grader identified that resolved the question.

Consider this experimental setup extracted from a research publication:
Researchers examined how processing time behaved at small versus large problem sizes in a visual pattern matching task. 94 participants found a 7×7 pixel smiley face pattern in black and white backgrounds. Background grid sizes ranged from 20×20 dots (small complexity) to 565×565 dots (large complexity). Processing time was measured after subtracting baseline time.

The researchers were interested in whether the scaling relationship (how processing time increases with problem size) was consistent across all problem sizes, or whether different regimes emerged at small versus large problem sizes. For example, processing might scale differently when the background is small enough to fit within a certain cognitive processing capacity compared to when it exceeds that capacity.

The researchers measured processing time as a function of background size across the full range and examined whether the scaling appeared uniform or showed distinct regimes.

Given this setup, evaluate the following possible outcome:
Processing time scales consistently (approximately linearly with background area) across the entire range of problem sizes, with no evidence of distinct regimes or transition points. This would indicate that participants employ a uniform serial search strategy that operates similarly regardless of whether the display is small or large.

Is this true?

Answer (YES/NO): NO